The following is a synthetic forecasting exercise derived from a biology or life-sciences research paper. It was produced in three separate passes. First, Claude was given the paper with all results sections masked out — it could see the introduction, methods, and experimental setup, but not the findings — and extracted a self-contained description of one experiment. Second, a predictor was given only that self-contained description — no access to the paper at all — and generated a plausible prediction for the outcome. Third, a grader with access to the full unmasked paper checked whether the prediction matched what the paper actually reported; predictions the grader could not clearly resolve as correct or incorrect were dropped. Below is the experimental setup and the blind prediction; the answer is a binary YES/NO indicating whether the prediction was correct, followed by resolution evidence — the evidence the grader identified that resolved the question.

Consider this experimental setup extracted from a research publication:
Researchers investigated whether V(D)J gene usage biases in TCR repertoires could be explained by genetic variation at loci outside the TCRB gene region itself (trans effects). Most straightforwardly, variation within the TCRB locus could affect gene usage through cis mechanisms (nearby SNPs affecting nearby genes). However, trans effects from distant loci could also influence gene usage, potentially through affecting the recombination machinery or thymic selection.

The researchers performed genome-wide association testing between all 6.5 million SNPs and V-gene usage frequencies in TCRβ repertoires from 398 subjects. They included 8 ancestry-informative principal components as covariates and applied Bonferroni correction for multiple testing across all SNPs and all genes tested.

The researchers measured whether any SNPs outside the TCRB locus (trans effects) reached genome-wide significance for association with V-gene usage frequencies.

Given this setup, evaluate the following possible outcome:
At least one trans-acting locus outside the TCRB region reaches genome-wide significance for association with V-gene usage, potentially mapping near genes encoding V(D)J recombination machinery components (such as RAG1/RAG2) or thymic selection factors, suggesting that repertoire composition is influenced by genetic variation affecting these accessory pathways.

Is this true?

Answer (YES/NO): YES